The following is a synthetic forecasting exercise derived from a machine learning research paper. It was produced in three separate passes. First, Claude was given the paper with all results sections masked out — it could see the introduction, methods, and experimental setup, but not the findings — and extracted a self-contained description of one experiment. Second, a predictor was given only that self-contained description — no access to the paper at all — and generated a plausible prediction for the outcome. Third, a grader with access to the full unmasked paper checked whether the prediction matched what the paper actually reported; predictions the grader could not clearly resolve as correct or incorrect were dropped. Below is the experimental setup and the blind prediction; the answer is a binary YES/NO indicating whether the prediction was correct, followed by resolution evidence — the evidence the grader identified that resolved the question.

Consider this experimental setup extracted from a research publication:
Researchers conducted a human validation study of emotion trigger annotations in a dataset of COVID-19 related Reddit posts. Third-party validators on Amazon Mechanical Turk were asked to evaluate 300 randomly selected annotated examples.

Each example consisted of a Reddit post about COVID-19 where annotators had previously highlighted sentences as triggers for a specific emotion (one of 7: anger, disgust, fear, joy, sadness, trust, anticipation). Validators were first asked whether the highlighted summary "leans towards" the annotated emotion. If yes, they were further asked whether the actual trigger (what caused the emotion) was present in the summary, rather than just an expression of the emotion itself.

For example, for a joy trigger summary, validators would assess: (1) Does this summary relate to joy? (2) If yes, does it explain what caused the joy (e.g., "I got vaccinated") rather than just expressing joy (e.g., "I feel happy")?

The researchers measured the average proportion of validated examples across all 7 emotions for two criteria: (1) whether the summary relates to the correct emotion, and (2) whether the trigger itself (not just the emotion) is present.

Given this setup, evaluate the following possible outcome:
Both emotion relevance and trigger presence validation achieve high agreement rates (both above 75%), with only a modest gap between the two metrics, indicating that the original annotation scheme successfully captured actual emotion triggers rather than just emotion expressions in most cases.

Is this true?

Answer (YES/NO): NO